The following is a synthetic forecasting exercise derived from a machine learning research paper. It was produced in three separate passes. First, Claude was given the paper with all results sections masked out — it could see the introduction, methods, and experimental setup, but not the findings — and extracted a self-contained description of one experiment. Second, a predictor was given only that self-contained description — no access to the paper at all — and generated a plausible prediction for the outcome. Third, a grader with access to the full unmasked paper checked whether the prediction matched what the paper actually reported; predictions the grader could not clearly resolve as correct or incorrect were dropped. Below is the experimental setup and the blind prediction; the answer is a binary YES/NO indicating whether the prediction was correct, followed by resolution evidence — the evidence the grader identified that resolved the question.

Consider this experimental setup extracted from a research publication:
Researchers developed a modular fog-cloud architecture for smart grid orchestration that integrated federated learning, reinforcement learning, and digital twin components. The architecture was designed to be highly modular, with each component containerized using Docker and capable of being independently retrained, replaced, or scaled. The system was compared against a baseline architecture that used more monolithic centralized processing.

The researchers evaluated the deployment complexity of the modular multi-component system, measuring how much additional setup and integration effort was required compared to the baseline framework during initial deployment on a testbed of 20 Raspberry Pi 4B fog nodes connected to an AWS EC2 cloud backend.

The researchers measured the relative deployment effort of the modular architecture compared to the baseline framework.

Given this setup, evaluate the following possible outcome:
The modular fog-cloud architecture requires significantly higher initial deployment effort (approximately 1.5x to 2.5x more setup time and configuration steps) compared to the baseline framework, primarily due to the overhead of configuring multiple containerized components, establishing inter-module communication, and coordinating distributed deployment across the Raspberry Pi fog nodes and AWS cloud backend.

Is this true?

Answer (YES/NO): NO